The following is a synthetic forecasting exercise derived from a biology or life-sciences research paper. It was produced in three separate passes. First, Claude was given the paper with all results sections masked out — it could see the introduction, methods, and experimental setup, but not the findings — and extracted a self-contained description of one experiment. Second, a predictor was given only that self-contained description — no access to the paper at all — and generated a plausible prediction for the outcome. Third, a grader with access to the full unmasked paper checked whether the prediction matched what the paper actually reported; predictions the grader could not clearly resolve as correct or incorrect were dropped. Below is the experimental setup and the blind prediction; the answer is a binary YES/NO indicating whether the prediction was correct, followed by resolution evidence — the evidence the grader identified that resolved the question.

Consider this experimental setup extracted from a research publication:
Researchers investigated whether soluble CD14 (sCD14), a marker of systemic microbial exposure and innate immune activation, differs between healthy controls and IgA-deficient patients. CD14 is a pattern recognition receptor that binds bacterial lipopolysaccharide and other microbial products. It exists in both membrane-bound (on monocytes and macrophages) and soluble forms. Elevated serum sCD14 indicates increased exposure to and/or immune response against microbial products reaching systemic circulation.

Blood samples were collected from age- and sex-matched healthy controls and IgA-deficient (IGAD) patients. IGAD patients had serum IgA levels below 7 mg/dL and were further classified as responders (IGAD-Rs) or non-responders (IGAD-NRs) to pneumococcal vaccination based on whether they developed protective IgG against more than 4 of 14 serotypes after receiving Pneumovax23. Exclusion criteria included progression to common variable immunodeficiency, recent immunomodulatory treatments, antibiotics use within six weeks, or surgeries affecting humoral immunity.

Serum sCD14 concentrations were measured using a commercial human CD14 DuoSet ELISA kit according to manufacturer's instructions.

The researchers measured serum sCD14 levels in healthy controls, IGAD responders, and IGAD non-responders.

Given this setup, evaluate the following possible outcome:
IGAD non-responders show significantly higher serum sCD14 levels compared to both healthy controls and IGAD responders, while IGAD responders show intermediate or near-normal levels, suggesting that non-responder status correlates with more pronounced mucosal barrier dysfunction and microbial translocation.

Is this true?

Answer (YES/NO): YES